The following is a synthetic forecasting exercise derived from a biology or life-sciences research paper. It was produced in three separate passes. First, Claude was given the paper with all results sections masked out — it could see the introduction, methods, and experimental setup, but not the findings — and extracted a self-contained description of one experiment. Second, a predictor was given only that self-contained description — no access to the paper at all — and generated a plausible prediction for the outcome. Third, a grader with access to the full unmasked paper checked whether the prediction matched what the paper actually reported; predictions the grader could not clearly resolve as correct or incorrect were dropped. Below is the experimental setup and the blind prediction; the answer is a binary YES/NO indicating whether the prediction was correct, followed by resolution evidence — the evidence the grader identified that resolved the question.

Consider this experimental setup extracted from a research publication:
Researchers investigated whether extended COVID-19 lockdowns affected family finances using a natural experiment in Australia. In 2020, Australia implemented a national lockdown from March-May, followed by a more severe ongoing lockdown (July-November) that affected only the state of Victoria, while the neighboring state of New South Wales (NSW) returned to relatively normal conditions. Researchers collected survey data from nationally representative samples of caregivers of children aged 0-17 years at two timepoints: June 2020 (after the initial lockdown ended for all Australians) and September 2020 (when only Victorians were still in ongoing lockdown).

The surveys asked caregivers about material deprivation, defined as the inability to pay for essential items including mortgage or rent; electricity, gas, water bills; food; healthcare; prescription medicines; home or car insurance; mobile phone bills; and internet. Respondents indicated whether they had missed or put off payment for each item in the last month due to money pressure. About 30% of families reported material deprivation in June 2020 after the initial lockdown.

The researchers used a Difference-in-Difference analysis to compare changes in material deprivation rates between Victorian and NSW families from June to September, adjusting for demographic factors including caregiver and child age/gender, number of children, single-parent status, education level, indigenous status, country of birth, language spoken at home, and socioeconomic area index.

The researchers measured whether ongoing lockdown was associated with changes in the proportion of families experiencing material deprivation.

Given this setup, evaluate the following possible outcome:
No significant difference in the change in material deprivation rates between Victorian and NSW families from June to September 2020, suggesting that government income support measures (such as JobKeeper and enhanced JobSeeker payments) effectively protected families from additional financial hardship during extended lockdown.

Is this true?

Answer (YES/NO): YES